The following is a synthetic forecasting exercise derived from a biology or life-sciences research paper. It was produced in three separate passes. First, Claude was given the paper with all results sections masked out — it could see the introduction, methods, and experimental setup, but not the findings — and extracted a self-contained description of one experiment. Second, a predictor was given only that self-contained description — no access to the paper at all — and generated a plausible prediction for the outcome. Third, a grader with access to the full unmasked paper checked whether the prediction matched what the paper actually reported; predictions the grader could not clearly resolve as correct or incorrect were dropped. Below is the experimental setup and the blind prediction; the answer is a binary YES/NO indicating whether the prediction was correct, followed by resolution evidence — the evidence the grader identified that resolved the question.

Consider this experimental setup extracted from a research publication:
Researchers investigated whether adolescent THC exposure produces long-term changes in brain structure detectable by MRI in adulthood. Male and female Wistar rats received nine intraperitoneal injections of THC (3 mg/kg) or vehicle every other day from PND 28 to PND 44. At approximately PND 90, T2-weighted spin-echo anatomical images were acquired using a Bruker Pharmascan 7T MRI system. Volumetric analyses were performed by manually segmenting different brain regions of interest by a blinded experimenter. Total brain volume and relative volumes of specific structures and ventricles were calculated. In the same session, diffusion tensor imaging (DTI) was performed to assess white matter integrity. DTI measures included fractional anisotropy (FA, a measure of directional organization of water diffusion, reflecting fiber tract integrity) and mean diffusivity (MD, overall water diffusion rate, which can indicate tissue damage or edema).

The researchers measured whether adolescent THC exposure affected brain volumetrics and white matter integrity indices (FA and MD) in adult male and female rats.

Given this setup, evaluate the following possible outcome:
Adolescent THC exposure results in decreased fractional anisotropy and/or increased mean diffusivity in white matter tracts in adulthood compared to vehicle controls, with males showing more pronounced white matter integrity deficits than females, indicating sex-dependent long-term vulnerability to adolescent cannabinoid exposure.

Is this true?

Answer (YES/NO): NO